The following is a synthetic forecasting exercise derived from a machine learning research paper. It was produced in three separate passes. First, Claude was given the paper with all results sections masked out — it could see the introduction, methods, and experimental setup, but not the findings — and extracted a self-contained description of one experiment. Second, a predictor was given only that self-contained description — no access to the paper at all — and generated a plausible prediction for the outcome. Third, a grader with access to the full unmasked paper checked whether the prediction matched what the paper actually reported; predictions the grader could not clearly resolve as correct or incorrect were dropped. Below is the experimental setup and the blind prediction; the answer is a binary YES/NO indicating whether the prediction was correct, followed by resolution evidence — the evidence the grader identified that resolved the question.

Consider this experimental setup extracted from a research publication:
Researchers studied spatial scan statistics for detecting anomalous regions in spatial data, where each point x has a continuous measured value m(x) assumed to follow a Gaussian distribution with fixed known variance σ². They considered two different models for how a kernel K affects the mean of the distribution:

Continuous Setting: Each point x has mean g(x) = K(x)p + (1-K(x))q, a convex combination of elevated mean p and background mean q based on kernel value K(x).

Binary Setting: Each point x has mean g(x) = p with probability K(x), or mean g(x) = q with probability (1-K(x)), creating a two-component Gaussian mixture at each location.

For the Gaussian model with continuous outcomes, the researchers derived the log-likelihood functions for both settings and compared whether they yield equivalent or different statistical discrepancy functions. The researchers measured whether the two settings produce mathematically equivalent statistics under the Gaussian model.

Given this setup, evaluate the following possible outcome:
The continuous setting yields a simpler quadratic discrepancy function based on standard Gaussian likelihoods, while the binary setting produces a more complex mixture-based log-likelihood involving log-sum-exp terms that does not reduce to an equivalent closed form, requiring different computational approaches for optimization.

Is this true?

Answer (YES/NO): YES